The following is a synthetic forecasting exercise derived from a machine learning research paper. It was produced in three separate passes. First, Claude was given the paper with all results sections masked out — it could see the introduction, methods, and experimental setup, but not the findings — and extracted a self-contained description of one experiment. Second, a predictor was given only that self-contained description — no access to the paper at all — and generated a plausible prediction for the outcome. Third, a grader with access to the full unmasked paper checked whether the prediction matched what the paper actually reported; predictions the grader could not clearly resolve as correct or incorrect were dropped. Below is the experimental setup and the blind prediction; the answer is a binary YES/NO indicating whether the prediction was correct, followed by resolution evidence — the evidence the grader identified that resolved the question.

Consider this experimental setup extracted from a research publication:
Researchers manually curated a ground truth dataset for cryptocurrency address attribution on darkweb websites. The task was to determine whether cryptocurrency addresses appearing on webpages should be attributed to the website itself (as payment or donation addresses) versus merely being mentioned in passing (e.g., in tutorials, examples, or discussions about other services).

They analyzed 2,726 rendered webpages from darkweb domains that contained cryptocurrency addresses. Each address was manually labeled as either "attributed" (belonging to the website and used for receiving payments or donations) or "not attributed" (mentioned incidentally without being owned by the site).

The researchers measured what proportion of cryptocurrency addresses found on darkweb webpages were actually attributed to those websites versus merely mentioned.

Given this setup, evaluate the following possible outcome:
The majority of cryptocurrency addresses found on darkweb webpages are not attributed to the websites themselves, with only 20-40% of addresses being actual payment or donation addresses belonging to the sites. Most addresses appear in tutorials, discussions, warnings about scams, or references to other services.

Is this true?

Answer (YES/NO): NO